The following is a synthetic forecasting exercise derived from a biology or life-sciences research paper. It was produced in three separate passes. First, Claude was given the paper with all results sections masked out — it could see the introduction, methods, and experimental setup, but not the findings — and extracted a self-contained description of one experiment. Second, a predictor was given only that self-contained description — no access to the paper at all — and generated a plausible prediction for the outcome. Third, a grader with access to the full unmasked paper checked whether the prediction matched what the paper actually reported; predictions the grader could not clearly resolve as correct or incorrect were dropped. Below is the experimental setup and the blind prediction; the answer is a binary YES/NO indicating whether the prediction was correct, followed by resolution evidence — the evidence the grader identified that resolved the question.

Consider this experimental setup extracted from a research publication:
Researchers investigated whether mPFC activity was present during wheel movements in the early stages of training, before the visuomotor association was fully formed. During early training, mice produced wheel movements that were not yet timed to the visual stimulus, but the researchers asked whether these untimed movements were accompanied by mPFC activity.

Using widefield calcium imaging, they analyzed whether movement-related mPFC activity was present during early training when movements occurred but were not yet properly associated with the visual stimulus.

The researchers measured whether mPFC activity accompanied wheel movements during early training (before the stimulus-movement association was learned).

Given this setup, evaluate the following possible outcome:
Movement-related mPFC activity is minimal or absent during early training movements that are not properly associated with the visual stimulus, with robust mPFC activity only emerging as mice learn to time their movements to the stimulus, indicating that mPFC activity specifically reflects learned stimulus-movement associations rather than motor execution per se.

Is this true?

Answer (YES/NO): NO